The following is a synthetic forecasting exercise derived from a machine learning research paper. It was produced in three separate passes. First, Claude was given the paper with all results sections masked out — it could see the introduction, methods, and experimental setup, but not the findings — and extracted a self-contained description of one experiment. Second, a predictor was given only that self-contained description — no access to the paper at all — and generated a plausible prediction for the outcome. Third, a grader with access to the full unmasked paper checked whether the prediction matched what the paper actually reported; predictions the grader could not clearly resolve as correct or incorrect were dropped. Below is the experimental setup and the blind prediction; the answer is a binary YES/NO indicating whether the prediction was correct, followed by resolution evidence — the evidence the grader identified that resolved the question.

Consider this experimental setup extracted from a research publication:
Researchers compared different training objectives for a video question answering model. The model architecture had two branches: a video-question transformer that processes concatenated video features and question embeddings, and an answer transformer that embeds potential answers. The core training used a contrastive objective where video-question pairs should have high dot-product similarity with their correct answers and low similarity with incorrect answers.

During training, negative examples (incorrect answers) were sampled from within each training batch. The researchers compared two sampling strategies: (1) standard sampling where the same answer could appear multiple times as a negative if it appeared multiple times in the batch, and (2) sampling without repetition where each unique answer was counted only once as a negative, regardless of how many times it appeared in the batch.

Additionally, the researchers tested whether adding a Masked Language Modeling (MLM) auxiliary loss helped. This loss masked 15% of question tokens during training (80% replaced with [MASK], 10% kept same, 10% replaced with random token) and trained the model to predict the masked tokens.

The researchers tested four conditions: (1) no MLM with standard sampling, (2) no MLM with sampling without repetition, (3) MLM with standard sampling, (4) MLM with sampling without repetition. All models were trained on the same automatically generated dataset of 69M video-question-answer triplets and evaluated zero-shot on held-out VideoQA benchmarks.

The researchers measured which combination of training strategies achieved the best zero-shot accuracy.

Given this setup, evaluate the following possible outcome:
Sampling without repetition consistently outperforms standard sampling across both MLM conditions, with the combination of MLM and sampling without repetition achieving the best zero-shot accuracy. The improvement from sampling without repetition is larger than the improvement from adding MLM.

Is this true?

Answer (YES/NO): YES